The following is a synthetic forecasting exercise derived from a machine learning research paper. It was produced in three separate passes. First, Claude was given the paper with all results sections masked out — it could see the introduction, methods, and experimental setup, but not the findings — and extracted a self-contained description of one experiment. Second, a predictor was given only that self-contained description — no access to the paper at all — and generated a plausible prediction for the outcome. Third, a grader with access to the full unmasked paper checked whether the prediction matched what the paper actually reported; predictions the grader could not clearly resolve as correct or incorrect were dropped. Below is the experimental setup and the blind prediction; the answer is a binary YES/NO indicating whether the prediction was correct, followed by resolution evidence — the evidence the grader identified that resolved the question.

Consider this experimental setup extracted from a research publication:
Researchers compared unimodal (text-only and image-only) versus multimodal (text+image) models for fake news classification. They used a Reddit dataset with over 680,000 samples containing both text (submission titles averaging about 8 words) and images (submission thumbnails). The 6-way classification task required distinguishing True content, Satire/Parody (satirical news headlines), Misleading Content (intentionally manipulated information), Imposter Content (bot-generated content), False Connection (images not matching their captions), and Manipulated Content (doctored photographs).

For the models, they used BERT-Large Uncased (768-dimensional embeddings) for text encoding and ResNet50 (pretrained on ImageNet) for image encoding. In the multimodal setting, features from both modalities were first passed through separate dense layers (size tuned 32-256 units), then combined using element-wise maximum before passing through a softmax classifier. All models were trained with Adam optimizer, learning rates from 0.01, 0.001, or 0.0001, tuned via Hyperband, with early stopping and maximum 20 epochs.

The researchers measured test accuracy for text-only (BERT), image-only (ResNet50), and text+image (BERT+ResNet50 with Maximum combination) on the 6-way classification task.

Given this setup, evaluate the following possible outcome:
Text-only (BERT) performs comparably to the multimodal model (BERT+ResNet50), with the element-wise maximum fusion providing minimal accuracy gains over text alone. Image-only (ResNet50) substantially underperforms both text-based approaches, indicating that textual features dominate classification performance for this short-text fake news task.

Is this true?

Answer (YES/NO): NO